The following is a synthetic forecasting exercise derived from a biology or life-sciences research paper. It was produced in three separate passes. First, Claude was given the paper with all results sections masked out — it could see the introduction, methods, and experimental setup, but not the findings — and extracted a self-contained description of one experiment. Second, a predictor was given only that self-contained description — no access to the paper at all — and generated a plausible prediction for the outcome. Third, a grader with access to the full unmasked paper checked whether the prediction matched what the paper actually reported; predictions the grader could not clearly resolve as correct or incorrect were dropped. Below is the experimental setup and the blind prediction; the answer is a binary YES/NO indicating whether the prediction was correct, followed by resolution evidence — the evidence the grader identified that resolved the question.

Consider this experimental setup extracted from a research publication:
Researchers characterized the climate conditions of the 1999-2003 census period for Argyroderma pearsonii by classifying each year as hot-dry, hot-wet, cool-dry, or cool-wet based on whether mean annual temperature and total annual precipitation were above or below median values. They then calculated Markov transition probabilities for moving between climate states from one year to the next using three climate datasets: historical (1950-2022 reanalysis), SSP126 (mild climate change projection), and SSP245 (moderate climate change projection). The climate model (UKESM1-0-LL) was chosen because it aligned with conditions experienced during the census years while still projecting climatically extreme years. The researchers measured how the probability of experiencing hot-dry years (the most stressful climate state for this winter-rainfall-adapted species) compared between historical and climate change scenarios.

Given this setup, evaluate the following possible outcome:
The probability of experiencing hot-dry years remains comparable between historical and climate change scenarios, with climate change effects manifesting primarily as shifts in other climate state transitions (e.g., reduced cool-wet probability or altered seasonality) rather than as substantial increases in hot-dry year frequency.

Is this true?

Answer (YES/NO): NO